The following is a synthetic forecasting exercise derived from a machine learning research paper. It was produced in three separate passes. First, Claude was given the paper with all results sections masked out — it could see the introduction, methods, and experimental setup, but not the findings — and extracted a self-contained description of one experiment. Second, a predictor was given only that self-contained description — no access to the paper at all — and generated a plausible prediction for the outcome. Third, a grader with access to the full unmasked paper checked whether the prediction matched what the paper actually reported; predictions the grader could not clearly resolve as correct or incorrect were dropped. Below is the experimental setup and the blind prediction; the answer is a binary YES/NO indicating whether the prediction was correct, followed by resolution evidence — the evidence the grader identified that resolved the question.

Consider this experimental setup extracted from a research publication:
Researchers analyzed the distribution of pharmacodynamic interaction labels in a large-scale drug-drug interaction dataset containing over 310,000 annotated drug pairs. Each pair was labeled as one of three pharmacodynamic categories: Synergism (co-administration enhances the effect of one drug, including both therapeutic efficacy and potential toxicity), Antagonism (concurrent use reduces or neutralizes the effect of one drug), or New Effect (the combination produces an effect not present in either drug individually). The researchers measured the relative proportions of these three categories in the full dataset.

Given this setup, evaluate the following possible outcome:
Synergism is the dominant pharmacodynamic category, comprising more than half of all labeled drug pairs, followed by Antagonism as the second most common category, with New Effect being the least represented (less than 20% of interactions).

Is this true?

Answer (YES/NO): YES